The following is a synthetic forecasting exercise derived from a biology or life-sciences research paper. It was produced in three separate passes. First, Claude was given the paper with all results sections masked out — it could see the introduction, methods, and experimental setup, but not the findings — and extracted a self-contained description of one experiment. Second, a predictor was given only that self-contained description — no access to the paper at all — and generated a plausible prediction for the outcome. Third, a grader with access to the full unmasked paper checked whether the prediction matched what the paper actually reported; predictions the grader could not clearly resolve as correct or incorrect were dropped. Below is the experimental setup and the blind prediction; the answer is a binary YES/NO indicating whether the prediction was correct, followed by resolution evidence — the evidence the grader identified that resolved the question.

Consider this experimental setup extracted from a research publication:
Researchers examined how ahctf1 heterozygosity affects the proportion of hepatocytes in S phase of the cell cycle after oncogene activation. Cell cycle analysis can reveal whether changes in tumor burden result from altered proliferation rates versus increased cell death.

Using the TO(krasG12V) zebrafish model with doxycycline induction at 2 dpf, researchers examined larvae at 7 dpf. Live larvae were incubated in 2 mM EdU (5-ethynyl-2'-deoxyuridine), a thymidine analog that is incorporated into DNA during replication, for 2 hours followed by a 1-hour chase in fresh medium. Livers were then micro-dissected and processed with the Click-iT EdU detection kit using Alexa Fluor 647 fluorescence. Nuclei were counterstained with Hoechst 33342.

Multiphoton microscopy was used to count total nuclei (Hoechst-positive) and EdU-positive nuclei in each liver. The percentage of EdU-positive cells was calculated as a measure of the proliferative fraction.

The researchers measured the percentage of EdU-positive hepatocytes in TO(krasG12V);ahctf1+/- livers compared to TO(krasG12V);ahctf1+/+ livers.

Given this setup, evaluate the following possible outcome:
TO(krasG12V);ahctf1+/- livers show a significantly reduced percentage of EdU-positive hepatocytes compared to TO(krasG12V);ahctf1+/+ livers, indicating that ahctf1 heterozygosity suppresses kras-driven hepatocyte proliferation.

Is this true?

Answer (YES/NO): YES